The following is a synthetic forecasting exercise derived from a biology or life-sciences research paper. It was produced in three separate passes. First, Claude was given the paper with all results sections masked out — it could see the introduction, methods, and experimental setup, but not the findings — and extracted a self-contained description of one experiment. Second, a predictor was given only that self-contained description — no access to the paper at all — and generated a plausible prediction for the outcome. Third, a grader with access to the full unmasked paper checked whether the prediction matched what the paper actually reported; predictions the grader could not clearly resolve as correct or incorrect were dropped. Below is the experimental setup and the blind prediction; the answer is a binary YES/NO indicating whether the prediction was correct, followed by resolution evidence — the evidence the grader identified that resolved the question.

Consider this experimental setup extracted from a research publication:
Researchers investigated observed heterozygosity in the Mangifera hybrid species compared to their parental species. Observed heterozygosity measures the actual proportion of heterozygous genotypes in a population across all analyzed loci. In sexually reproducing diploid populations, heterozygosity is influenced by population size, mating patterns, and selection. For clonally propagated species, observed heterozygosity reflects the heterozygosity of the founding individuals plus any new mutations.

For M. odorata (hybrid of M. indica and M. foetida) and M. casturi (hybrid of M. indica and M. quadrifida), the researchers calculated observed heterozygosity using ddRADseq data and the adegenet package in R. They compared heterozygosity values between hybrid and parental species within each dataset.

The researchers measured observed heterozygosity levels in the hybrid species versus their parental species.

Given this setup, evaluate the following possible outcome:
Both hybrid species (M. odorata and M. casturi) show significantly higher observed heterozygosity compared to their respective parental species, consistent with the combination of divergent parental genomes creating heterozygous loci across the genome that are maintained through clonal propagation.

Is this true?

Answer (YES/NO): YES